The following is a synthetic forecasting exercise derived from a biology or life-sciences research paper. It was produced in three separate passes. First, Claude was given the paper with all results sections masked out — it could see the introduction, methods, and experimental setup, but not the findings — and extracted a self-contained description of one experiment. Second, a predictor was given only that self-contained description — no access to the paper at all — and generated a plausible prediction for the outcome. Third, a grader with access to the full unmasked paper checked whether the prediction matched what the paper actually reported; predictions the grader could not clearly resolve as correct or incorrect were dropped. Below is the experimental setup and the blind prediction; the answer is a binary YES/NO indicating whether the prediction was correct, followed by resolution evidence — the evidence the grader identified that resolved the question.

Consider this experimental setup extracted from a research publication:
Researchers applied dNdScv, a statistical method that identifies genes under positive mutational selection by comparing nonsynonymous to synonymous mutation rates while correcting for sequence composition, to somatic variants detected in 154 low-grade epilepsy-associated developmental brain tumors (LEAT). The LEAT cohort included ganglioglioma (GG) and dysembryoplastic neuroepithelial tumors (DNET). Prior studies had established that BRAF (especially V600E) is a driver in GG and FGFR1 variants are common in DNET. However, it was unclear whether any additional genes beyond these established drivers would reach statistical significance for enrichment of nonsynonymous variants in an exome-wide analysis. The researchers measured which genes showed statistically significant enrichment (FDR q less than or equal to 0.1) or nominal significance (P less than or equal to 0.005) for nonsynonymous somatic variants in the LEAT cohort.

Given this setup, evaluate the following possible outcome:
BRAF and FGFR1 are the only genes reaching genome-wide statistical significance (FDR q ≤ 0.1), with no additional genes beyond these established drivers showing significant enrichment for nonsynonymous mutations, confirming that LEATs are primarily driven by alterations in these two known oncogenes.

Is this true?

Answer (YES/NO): NO